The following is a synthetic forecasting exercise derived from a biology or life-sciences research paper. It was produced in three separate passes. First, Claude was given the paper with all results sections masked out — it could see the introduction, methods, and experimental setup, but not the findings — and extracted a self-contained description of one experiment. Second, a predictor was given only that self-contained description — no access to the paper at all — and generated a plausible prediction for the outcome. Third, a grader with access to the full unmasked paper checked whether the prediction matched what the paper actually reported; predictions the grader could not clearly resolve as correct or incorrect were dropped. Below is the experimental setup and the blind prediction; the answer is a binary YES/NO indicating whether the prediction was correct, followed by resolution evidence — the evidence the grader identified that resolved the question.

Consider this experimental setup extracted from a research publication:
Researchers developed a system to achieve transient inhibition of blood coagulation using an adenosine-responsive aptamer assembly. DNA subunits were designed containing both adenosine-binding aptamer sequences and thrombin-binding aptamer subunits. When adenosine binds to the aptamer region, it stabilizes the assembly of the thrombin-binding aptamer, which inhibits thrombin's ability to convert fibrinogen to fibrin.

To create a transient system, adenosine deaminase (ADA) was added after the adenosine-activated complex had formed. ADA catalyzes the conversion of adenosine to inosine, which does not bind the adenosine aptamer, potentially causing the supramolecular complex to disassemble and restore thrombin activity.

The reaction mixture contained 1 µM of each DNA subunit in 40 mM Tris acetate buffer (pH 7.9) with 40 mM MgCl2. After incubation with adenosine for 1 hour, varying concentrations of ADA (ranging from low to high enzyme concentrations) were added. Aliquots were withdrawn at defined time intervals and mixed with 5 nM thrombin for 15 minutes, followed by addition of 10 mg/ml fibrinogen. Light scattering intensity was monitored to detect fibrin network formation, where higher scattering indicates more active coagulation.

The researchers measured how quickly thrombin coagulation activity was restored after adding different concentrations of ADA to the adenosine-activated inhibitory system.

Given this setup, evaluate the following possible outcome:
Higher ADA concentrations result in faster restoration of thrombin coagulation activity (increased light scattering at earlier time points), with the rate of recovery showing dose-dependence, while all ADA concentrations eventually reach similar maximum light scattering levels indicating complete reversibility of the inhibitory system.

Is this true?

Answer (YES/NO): YES